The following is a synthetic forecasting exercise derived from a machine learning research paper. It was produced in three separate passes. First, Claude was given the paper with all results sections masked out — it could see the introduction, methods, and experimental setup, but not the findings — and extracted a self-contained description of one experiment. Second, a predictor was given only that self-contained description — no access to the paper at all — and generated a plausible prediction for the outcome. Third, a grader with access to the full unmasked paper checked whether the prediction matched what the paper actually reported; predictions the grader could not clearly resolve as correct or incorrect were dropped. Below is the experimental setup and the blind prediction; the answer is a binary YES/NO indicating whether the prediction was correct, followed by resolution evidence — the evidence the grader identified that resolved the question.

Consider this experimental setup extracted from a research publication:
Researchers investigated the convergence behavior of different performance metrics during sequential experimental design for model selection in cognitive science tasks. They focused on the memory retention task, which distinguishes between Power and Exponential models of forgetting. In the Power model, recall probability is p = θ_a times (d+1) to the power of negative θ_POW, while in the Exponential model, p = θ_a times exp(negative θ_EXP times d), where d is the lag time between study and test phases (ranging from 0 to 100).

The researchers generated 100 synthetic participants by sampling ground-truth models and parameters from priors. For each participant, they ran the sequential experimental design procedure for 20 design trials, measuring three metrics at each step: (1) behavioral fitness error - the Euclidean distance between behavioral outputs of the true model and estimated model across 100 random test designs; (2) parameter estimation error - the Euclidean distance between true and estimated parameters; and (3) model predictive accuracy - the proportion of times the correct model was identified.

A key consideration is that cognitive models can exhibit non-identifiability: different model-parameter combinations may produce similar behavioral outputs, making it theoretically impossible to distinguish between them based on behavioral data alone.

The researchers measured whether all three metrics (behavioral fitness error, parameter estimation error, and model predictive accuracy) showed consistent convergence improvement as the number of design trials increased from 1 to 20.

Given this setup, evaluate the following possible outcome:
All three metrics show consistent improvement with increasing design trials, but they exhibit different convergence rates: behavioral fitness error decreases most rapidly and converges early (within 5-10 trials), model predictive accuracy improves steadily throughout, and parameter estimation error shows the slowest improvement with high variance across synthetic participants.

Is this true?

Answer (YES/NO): NO